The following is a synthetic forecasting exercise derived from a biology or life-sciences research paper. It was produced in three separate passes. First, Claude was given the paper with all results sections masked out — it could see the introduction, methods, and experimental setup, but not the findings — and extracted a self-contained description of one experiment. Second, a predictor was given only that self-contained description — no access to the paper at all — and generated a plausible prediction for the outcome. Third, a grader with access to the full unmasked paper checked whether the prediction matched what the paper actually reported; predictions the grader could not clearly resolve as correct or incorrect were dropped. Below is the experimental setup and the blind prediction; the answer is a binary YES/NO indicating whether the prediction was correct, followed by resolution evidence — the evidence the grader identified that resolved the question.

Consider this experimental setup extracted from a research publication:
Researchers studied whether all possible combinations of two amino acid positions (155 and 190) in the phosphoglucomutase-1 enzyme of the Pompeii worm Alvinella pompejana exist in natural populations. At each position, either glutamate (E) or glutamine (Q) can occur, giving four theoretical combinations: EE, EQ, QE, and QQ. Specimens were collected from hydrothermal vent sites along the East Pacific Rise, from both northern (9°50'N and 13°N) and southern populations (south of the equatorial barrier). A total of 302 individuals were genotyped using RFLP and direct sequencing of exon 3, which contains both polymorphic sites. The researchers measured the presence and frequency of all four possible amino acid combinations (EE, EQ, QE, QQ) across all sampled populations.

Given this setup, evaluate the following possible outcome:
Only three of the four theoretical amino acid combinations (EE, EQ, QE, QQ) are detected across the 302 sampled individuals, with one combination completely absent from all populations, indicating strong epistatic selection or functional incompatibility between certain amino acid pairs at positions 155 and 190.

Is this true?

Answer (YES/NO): YES